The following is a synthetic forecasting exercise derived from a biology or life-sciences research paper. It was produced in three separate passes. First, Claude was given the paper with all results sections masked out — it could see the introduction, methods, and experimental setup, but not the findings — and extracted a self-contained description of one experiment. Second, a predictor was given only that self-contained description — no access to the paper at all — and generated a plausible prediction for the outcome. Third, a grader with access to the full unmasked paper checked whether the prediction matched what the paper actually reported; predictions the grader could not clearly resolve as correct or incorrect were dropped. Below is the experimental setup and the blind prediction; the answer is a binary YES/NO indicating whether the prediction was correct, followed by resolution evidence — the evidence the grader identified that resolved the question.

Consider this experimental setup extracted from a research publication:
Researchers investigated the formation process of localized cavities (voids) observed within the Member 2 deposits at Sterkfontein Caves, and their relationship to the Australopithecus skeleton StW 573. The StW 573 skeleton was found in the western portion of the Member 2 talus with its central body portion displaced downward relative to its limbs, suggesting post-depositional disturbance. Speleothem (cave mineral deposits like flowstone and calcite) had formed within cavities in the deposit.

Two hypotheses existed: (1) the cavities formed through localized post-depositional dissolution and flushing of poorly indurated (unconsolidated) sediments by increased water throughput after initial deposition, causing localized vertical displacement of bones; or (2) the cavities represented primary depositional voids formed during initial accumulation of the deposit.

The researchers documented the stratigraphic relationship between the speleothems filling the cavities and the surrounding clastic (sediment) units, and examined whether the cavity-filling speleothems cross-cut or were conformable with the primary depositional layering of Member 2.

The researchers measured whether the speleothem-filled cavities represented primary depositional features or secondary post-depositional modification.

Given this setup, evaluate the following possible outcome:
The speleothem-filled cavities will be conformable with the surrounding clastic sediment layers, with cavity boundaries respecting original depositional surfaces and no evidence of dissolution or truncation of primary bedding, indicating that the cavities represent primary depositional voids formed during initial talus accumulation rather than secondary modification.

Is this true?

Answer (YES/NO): NO